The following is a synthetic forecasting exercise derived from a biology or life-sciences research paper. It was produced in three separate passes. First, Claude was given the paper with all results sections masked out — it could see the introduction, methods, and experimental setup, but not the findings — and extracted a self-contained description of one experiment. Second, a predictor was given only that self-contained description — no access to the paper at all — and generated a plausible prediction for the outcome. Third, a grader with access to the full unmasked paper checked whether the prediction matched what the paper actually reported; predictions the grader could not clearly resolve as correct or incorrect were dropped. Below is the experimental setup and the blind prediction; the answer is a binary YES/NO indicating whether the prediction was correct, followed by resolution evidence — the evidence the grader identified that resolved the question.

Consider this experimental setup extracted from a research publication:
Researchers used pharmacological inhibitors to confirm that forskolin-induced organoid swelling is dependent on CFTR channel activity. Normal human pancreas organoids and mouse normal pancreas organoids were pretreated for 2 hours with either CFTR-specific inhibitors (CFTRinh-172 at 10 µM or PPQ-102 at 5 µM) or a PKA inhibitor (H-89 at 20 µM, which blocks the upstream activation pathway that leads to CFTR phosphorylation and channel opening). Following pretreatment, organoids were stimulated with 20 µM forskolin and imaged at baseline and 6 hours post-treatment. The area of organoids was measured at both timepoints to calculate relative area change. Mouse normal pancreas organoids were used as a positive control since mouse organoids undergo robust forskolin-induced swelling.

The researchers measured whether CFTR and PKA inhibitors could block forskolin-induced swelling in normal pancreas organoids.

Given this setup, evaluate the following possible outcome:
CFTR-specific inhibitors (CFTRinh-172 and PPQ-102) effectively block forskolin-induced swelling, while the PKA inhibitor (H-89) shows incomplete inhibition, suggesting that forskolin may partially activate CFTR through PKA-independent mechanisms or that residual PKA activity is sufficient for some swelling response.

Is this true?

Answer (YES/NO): NO